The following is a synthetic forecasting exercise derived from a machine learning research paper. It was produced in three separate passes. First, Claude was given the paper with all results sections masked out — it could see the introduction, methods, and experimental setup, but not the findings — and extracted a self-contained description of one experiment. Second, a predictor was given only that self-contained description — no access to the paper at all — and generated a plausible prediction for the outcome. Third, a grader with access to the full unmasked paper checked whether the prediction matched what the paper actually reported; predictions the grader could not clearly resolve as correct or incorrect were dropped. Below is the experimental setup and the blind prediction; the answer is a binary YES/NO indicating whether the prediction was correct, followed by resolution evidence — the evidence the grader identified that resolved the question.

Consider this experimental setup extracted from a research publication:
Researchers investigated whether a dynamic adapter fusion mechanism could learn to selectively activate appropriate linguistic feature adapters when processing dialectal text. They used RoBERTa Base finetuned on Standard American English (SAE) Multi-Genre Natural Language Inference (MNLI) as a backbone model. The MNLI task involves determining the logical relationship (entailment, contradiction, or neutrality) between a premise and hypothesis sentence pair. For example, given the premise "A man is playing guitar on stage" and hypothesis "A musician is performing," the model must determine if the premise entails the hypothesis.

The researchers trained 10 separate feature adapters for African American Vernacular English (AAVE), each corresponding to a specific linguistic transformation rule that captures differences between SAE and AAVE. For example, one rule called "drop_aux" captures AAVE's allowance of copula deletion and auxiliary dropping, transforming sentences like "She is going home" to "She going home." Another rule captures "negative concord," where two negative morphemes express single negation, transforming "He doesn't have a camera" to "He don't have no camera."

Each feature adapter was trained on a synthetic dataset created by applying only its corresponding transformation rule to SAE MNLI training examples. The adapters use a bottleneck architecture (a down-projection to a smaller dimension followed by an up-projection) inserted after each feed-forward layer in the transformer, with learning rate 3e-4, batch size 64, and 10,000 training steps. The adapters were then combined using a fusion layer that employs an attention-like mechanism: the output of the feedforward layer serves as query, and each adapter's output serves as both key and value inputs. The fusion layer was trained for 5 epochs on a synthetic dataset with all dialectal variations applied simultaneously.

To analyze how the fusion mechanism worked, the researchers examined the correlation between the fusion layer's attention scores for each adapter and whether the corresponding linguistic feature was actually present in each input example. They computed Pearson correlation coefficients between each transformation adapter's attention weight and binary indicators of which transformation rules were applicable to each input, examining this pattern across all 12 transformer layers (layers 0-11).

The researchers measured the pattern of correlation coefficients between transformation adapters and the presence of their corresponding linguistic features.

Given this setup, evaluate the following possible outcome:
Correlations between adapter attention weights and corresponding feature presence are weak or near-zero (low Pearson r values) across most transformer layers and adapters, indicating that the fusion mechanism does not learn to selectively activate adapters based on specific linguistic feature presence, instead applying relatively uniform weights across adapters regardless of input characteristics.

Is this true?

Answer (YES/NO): NO